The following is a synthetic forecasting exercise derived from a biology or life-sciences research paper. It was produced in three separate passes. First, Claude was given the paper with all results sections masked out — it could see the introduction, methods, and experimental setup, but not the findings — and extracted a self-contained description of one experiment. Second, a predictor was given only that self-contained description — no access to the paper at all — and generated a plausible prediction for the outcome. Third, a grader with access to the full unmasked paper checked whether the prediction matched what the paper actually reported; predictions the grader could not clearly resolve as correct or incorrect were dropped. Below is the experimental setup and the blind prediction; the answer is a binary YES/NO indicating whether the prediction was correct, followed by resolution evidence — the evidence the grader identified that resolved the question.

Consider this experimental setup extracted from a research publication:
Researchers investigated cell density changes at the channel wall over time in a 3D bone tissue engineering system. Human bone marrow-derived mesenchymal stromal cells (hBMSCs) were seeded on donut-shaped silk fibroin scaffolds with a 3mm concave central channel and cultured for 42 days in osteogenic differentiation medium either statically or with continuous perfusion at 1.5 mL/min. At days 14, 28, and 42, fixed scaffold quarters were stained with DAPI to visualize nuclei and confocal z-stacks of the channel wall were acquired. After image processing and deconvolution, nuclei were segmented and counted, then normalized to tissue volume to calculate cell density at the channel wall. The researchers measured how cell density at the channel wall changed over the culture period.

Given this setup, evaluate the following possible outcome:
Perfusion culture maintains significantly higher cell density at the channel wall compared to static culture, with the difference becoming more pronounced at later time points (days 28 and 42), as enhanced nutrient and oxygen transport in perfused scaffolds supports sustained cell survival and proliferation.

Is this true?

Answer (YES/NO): NO